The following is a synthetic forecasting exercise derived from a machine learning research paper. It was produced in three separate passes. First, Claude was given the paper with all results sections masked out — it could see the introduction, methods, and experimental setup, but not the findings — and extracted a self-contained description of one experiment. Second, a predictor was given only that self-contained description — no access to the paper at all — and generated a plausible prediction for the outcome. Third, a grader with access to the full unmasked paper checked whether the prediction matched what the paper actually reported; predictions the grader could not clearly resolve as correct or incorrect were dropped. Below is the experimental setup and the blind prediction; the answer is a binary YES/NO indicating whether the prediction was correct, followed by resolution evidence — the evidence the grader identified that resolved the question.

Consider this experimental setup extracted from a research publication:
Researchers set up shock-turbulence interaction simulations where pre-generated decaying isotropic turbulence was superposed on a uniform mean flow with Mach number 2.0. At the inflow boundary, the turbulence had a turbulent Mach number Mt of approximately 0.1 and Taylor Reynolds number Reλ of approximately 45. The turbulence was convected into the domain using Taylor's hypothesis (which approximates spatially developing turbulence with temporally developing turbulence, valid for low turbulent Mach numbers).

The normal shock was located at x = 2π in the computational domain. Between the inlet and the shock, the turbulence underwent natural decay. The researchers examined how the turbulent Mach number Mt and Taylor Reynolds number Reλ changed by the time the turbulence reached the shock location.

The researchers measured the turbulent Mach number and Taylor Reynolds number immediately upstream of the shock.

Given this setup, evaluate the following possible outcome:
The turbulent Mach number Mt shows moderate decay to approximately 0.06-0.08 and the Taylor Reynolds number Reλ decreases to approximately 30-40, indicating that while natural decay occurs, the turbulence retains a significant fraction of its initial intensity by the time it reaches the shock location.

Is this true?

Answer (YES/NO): NO